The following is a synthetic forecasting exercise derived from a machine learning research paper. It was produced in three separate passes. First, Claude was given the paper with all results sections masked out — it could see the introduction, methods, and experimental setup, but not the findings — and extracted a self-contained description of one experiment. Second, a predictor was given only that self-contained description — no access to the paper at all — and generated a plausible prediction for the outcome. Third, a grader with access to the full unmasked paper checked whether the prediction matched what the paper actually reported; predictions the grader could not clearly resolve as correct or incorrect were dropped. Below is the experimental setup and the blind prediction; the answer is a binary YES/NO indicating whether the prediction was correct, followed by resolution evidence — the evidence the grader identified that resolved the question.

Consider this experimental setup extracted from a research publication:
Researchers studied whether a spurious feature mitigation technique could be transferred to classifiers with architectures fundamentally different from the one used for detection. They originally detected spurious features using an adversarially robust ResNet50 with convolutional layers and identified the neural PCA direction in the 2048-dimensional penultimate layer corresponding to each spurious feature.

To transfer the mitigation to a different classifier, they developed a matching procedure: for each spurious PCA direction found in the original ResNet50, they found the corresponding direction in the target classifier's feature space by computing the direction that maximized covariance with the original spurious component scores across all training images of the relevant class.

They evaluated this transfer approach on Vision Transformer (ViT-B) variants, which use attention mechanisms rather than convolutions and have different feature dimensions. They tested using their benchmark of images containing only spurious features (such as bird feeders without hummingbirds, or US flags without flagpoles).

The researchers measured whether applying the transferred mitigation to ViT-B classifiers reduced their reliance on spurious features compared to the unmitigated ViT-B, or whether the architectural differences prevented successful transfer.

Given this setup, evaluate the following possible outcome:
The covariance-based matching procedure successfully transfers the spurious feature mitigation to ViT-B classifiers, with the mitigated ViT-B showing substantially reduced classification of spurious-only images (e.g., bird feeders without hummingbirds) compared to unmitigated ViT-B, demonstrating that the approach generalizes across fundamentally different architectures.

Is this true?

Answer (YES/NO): NO